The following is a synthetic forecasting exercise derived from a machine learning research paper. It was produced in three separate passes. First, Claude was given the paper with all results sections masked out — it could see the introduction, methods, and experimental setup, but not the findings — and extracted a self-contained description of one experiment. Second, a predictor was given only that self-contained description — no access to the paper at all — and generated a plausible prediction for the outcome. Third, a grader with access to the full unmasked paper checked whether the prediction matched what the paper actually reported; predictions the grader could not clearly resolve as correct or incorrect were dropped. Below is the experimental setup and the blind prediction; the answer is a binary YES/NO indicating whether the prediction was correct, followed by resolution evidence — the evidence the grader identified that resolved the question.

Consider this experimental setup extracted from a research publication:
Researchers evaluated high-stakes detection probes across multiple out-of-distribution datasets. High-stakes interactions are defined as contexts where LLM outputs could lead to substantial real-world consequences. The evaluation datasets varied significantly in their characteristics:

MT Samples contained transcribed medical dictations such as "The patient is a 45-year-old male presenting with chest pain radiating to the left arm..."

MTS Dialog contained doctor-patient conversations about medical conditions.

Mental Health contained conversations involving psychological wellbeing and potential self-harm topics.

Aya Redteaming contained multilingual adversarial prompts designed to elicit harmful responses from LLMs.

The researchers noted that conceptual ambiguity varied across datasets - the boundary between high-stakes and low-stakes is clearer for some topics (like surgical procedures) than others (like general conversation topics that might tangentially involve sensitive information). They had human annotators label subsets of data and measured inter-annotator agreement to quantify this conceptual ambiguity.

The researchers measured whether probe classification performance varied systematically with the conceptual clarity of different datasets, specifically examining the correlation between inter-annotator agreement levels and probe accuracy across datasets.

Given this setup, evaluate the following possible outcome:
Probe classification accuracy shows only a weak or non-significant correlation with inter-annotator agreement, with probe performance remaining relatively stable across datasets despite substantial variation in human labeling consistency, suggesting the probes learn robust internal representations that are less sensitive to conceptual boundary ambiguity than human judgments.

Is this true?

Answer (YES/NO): NO